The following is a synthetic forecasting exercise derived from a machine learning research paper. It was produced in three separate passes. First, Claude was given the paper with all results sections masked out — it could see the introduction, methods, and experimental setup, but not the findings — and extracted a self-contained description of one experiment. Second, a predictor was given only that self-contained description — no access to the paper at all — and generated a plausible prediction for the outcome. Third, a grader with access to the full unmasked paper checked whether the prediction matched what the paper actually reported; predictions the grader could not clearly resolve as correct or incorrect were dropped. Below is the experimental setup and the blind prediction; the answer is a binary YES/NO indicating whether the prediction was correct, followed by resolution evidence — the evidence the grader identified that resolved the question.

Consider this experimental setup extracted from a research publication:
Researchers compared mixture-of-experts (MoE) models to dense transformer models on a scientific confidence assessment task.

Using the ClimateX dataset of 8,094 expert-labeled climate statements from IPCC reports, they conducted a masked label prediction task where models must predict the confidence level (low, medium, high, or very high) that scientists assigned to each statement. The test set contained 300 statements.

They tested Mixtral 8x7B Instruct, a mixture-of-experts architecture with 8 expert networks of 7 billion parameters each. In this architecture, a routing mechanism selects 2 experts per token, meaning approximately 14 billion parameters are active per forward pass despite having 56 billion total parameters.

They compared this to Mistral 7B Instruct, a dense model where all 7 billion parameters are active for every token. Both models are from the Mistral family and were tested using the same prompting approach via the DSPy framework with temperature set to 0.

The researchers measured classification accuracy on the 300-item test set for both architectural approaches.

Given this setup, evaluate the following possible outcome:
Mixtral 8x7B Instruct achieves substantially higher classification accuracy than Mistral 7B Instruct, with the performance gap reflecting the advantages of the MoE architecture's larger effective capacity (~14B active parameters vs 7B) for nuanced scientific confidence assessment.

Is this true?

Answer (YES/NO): NO